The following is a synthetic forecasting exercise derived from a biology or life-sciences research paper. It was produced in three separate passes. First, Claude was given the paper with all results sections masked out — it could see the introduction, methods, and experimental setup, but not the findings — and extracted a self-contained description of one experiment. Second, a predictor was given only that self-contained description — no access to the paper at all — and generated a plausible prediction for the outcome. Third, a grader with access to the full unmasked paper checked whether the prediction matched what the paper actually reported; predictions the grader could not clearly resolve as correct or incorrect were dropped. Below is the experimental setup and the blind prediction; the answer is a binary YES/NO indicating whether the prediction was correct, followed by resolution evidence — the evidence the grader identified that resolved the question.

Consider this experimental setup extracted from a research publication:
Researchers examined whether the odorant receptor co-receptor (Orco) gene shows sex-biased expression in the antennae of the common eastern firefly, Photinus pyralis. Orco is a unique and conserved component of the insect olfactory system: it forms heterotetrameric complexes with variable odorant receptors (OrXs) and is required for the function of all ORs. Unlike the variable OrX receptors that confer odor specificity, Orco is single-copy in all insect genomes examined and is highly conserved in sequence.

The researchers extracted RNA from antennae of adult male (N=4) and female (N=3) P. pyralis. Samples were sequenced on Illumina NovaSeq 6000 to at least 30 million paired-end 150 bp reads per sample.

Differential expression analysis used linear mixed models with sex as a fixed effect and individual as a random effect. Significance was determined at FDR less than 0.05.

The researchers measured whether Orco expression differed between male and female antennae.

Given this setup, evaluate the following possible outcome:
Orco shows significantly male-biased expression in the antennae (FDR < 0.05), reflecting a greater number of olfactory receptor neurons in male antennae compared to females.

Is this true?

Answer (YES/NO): NO